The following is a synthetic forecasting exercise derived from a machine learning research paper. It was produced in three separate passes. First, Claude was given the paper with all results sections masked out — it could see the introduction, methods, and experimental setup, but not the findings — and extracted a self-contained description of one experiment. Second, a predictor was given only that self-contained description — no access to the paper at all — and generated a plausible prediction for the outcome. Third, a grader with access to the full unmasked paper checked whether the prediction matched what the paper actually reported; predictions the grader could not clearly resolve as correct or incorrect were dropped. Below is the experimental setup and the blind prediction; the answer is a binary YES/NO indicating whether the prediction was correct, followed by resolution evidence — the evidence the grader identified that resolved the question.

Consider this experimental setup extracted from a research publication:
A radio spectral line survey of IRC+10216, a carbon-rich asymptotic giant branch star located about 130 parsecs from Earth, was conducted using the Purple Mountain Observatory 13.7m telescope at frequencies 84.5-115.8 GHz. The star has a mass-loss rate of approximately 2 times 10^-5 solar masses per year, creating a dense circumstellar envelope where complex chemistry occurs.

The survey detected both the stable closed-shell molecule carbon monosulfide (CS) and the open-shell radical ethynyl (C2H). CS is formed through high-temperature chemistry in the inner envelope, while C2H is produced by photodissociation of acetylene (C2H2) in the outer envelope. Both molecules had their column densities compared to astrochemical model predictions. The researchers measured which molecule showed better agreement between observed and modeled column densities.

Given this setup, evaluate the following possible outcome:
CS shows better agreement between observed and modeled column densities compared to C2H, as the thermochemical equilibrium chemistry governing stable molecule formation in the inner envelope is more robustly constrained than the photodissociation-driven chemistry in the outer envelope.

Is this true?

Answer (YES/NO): NO